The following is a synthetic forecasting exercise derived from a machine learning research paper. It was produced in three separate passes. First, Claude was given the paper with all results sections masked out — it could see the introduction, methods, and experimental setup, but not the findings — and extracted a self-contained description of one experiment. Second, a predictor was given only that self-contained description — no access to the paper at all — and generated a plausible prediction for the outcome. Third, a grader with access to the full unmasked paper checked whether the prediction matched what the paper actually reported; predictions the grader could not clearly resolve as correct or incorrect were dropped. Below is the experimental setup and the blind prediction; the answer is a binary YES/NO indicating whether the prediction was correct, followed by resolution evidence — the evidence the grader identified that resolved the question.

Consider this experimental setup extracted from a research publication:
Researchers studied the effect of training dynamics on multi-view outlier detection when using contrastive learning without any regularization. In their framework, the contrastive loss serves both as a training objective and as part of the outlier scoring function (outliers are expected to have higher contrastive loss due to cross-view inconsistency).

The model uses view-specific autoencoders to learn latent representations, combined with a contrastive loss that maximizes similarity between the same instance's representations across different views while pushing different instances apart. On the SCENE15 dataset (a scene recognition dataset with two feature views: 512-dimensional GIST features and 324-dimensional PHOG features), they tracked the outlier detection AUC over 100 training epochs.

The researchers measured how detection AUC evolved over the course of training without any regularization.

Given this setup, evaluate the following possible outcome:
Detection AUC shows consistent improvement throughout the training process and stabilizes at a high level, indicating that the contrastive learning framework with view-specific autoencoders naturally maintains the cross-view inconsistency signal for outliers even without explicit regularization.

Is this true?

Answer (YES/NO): NO